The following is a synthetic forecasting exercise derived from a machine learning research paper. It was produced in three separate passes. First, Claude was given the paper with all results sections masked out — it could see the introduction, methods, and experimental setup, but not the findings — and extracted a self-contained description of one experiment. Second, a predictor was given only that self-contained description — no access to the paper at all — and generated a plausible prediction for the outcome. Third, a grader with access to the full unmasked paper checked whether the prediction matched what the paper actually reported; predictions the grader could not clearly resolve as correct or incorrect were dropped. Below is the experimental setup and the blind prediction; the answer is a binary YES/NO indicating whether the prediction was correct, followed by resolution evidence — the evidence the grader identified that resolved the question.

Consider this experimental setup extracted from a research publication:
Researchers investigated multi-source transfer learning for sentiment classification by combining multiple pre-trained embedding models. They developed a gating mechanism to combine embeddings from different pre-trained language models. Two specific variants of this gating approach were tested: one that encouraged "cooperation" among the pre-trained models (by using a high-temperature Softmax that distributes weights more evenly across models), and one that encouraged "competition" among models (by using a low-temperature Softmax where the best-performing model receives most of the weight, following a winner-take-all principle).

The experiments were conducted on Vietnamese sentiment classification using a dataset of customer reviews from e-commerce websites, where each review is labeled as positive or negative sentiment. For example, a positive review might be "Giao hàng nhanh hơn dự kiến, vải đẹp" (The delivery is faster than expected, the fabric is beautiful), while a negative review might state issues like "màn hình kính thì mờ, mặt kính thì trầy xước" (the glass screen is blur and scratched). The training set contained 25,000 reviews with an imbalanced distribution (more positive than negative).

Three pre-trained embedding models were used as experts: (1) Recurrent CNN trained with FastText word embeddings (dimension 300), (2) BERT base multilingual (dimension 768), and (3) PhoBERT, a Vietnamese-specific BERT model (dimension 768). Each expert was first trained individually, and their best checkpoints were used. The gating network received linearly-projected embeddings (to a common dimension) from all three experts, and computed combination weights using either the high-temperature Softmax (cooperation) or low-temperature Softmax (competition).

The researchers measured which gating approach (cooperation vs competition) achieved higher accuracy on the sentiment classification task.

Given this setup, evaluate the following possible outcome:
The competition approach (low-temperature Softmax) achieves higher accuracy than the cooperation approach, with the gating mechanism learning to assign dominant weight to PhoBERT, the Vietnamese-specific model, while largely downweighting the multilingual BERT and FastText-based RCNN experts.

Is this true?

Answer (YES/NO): NO